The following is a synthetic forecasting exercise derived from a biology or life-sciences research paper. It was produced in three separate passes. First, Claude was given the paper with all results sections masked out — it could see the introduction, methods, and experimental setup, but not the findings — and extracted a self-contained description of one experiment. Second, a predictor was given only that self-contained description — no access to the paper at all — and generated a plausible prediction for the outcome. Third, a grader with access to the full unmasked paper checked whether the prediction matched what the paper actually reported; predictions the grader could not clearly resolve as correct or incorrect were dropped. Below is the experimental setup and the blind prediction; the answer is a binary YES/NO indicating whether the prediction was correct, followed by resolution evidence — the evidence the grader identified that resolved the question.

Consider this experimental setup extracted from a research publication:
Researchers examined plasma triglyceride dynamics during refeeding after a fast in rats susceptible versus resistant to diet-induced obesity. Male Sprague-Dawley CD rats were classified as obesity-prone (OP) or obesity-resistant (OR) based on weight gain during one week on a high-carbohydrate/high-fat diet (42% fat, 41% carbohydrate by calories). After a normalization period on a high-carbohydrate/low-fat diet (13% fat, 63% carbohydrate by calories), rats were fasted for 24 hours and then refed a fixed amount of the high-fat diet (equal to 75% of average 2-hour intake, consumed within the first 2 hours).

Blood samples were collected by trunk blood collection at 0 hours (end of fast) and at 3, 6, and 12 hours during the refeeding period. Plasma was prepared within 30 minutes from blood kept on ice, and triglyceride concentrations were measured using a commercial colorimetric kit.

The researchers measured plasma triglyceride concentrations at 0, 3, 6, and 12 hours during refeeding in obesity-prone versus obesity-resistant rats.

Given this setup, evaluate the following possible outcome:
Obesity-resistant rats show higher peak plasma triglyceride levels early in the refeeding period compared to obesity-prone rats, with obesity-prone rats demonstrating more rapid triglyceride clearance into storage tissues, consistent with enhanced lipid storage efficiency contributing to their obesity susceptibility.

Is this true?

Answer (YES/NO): NO